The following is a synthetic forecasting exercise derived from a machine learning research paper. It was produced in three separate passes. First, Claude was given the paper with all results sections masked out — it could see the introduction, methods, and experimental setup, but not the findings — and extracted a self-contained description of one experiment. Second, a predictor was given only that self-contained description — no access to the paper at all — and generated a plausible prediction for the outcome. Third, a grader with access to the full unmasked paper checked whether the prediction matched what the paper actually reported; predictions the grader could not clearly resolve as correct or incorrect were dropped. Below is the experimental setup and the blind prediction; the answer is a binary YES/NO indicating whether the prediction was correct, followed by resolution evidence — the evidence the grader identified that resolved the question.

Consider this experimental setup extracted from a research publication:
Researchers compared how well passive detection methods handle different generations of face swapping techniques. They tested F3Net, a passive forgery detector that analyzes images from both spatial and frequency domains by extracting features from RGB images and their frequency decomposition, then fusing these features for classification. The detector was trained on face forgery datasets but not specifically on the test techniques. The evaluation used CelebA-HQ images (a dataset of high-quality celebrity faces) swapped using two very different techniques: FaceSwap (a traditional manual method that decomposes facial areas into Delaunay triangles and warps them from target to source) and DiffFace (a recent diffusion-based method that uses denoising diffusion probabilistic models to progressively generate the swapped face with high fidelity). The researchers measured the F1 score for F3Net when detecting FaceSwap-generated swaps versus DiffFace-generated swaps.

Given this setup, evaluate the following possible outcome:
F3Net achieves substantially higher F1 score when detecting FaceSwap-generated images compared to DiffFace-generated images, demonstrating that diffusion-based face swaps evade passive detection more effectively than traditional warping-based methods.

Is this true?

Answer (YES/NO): YES